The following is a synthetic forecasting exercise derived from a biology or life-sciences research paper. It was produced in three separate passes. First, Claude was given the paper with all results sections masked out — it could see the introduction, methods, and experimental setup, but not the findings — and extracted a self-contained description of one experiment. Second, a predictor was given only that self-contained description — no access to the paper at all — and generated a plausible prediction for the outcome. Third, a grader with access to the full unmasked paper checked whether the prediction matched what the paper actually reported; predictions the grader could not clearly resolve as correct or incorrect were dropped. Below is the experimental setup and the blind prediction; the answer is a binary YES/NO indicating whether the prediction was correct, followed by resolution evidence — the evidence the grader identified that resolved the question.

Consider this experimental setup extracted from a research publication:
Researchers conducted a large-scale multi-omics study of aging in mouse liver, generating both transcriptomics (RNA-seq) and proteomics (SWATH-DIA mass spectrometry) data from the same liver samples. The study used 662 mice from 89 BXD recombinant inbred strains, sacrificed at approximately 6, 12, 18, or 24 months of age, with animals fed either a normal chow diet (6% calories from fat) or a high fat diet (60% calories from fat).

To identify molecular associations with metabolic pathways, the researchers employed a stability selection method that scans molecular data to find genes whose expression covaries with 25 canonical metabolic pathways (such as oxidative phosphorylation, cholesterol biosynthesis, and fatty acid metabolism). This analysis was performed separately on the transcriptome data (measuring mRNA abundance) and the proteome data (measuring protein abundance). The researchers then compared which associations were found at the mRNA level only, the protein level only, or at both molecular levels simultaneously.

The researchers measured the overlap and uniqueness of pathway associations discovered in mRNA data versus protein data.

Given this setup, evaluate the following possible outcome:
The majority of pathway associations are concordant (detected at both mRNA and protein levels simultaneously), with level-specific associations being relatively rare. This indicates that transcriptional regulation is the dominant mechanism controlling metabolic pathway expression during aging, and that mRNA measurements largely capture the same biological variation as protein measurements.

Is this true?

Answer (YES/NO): NO